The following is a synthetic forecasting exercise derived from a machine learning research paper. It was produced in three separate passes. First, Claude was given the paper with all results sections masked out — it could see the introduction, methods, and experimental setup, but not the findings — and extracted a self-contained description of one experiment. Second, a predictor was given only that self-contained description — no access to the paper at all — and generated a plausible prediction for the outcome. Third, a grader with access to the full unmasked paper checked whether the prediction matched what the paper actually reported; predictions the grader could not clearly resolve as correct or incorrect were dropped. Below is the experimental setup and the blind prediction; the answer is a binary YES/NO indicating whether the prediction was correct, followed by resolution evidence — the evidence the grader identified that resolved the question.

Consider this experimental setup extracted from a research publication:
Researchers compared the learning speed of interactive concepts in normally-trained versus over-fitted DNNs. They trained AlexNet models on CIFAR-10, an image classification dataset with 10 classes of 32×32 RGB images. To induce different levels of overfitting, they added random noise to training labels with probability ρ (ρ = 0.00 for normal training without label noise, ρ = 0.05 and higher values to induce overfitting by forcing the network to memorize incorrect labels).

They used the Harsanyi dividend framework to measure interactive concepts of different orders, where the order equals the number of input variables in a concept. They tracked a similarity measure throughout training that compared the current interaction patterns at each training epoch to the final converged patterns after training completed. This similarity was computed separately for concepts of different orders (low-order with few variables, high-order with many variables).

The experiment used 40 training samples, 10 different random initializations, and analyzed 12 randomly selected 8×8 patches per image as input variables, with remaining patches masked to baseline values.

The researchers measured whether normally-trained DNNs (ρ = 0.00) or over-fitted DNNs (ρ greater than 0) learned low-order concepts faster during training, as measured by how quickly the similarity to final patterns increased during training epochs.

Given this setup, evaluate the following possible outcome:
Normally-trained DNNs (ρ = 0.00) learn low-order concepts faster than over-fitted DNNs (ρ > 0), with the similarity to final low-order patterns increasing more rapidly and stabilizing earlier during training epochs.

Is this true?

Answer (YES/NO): YES